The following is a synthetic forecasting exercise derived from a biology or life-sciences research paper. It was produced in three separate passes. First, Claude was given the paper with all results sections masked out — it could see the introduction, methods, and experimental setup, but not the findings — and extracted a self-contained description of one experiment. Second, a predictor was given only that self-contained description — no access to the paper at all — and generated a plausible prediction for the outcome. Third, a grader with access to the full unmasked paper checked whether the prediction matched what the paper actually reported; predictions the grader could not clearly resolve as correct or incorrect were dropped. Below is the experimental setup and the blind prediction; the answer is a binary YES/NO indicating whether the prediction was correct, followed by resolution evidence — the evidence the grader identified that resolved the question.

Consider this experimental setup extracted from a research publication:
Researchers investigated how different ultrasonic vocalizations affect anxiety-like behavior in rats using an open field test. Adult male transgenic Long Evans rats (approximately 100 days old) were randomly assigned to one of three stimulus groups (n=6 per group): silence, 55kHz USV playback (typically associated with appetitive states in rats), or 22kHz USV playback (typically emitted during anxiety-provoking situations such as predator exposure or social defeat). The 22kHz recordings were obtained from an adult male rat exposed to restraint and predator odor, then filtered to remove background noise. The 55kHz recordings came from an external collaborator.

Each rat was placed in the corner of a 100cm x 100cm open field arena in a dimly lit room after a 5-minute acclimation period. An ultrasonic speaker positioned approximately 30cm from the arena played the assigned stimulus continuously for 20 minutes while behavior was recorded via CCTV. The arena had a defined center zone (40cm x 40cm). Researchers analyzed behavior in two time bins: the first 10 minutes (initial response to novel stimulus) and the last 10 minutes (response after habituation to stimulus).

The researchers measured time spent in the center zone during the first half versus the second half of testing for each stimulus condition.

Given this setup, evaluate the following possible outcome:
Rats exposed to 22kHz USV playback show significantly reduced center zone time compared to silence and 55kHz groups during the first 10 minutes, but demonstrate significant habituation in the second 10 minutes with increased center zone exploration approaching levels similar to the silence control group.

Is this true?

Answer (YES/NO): NO